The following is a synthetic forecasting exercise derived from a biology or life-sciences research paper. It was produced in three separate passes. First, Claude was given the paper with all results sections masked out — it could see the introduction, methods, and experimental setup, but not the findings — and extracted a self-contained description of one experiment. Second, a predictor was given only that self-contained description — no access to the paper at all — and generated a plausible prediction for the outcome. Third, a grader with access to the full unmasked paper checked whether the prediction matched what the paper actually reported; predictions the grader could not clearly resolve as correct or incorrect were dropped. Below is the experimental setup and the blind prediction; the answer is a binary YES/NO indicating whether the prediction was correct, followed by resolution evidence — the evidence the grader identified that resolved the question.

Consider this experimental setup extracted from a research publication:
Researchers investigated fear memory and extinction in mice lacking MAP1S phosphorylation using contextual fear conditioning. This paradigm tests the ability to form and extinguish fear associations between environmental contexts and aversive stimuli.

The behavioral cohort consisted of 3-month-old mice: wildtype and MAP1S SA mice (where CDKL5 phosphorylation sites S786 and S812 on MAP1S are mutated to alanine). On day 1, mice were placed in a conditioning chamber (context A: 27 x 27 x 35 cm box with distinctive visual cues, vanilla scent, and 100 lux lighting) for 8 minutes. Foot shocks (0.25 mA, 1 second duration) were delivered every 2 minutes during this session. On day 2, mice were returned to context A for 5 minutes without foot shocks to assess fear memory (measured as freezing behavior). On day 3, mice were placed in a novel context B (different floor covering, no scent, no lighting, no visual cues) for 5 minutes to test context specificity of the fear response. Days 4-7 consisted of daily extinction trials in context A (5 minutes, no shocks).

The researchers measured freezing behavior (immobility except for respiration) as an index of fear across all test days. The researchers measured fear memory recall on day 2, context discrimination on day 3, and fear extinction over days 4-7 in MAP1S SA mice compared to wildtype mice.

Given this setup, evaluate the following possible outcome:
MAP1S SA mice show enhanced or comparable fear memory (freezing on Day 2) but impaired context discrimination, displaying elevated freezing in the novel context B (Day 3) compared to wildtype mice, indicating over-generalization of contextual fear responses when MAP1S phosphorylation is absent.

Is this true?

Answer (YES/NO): NO